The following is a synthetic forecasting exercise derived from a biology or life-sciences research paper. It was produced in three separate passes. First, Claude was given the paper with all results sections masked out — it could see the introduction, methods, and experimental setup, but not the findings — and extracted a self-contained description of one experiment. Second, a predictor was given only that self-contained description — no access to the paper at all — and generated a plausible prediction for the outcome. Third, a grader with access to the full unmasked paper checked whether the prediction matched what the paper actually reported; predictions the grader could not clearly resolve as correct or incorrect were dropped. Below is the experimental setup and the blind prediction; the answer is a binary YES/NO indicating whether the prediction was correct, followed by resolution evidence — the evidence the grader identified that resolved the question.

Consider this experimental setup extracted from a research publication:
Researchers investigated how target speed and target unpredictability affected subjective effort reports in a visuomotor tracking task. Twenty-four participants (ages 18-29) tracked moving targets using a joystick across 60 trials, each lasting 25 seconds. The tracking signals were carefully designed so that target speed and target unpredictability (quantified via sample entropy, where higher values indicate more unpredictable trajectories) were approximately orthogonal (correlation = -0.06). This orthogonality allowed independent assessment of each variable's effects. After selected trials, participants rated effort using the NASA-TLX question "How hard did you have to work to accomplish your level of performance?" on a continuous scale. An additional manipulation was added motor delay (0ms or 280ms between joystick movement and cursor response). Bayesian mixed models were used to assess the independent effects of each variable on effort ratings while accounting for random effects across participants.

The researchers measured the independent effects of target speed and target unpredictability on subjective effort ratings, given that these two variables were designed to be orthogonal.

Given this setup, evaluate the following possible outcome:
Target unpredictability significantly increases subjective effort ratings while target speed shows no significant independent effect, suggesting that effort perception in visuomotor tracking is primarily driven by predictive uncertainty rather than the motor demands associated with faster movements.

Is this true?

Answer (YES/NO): YES